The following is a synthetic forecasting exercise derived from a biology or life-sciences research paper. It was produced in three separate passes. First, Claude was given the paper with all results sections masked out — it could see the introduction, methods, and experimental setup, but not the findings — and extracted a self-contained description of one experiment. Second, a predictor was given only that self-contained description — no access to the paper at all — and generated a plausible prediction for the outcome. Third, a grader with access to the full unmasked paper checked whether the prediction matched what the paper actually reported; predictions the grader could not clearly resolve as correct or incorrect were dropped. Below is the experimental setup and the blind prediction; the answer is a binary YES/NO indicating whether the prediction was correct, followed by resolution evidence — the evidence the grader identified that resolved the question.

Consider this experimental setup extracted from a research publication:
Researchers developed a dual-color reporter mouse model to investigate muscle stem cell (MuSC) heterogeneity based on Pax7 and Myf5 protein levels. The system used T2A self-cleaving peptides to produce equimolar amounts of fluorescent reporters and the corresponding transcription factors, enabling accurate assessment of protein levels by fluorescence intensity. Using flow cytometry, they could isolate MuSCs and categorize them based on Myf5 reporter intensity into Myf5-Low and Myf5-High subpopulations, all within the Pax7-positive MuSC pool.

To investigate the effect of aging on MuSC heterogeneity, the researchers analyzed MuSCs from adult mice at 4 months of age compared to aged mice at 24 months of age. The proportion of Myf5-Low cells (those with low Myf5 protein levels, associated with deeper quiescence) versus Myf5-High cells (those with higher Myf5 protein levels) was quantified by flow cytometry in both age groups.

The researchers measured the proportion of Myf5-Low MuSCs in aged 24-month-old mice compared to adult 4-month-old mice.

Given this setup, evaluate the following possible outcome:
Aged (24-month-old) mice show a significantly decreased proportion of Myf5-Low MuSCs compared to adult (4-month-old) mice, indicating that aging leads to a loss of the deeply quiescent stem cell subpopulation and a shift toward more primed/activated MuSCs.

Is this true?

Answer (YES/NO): YES